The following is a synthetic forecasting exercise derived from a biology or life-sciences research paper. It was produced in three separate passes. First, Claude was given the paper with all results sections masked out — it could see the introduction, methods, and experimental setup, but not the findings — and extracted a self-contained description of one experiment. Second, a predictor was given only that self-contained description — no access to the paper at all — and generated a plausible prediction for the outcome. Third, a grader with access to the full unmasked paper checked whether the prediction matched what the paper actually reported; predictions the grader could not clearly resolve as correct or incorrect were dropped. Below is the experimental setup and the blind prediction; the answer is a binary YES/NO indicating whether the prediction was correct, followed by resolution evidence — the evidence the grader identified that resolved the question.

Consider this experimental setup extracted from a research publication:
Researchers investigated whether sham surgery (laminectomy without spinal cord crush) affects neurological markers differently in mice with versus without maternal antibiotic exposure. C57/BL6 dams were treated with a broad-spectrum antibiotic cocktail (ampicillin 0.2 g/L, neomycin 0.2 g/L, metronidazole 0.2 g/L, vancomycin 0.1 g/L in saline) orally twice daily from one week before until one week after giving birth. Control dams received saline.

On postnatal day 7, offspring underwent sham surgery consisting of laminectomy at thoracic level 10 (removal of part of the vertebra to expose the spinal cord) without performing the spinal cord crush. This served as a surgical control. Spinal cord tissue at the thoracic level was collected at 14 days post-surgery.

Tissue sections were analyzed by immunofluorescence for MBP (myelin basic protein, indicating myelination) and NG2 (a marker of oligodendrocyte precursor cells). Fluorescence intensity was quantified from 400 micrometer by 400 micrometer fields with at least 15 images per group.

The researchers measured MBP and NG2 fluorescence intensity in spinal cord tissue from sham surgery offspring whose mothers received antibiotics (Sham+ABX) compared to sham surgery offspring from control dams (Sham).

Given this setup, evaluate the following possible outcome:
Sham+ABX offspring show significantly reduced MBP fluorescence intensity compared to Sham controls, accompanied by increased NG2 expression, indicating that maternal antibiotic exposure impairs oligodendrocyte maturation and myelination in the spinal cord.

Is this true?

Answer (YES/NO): NO